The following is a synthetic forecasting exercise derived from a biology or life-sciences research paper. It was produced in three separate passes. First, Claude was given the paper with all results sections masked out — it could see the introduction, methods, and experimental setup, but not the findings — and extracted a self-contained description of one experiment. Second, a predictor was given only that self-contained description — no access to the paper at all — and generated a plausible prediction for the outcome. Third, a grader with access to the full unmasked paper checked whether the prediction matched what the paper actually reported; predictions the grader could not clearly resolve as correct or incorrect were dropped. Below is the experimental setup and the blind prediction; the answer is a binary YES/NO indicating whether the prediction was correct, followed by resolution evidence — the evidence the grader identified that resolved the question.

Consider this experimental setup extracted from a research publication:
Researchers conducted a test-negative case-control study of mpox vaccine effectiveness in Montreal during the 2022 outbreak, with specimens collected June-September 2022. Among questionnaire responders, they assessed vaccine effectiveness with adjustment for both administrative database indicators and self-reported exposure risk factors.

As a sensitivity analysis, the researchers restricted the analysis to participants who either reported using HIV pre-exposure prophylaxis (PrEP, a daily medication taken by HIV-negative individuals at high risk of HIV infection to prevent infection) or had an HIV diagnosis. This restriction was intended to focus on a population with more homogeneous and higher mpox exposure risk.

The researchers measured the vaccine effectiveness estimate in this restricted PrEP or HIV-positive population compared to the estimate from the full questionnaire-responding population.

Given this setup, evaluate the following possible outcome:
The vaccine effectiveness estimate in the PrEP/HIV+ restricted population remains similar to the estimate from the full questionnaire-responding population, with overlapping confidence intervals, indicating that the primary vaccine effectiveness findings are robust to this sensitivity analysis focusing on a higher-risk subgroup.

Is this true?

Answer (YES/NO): NO